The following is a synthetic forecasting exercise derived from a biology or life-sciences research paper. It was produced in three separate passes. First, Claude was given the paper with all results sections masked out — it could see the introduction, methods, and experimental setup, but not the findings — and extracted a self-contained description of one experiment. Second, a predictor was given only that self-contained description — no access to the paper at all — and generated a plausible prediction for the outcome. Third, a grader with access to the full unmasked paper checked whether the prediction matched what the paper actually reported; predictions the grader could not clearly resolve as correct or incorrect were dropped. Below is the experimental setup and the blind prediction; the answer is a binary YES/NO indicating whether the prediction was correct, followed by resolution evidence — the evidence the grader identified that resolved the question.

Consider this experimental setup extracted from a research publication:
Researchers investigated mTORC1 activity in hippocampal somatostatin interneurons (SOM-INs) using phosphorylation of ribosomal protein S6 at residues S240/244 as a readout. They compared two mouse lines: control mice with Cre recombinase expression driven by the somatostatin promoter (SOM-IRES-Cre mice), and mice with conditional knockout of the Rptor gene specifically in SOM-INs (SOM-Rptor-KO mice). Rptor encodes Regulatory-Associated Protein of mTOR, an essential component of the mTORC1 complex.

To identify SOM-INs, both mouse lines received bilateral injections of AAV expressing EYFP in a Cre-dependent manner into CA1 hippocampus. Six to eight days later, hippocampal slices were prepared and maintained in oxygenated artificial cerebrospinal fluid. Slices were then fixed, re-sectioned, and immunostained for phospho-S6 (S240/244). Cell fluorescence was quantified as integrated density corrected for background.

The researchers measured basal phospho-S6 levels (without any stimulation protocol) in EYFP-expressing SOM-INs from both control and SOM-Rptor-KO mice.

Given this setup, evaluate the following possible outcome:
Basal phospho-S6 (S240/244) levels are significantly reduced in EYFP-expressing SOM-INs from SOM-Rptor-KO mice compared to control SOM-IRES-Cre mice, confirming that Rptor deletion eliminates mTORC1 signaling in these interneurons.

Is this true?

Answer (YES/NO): YES